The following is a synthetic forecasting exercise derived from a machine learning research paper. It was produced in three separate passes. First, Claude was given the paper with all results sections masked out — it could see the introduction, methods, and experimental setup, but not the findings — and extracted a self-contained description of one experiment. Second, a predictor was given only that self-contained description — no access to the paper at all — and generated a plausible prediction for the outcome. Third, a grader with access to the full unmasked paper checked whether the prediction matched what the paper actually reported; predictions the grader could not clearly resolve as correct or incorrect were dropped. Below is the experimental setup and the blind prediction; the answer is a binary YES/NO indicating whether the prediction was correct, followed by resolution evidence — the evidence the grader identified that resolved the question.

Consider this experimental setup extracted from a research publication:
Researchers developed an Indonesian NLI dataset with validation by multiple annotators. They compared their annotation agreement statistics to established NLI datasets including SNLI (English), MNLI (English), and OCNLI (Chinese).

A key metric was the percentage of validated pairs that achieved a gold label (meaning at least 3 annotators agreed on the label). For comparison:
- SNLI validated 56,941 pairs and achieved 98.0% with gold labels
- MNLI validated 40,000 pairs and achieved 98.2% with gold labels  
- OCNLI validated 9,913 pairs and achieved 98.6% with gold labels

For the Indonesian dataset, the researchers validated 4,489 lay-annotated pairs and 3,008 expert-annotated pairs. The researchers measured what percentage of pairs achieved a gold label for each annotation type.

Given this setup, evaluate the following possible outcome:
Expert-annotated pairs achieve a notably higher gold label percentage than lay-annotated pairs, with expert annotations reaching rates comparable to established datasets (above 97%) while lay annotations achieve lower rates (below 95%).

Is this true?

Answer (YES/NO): NO